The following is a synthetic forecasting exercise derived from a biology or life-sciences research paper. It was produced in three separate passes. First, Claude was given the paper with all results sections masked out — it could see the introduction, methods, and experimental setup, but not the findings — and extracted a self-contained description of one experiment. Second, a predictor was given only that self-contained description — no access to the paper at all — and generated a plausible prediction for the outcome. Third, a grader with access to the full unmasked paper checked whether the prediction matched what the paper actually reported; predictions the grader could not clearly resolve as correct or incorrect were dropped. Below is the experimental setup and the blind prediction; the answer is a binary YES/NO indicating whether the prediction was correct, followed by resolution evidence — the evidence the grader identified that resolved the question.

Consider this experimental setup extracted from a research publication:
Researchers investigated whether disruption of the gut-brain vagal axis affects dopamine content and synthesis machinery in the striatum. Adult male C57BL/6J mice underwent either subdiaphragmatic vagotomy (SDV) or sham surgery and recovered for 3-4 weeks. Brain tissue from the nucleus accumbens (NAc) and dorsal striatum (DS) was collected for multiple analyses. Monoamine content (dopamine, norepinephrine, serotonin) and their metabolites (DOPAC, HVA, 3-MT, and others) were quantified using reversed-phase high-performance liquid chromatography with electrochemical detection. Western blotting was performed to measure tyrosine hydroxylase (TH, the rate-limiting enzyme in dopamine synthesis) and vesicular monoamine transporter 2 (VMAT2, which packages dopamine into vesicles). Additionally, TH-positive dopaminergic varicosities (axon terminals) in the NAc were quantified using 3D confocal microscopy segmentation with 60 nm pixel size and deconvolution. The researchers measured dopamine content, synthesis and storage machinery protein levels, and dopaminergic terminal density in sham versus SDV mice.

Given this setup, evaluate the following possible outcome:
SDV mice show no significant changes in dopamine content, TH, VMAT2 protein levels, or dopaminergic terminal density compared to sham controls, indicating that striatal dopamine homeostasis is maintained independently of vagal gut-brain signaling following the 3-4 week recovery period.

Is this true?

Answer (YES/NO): YES